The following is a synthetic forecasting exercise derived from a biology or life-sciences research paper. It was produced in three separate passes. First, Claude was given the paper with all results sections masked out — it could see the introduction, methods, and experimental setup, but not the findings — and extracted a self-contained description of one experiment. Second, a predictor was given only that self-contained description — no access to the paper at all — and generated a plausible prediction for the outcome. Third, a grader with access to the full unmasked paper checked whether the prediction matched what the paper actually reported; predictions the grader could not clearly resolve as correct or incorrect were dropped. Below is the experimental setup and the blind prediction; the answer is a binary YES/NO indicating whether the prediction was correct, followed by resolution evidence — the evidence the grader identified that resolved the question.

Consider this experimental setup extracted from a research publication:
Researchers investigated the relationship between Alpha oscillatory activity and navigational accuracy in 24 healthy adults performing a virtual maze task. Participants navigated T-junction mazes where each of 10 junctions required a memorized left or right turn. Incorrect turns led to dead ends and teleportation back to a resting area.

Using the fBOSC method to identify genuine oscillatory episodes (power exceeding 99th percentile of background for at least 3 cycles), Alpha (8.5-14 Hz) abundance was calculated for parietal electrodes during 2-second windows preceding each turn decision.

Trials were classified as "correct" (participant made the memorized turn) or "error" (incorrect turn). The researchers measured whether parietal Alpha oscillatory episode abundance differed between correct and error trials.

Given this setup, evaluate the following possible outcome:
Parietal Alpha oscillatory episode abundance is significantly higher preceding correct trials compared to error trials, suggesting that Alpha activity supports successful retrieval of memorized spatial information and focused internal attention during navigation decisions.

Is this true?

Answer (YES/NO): YES